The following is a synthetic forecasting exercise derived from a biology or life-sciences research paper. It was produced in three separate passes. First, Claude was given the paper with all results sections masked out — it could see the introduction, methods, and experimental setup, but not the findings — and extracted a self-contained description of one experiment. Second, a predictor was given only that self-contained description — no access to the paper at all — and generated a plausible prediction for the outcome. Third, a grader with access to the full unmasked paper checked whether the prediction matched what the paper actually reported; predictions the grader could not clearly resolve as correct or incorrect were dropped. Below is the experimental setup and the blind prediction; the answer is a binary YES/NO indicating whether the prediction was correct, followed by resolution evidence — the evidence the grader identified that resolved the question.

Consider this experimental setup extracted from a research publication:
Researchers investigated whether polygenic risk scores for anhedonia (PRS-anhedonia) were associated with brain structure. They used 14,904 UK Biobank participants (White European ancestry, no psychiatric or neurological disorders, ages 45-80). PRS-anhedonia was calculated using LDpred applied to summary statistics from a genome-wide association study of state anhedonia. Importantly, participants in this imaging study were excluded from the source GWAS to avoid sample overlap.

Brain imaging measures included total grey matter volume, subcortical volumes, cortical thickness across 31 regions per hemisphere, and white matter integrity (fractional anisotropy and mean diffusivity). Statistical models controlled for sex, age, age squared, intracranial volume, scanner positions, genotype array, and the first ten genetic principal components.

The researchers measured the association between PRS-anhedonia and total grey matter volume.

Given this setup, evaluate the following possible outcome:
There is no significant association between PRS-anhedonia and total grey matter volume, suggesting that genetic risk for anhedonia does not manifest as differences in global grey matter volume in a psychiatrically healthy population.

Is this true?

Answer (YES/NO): NO